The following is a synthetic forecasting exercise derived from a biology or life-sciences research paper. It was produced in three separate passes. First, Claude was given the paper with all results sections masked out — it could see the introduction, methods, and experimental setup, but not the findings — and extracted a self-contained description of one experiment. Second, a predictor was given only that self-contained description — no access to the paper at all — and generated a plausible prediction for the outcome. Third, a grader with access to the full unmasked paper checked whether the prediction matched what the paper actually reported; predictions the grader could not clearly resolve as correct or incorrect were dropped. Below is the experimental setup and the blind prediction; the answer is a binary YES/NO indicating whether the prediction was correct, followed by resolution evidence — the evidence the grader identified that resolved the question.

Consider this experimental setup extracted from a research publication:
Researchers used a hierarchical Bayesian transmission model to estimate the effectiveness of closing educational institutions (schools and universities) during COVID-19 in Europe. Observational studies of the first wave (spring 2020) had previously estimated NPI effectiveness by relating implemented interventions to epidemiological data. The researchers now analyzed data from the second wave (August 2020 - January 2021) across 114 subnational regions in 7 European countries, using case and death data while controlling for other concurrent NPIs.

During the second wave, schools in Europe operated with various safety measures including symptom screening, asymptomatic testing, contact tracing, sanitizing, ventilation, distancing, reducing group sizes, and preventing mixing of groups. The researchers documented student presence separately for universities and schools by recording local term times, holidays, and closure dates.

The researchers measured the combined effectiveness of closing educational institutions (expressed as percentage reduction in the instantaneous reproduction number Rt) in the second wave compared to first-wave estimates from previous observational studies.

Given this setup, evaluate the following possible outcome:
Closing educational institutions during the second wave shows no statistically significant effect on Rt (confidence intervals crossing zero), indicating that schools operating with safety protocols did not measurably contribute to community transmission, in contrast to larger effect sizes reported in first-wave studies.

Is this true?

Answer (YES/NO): NO